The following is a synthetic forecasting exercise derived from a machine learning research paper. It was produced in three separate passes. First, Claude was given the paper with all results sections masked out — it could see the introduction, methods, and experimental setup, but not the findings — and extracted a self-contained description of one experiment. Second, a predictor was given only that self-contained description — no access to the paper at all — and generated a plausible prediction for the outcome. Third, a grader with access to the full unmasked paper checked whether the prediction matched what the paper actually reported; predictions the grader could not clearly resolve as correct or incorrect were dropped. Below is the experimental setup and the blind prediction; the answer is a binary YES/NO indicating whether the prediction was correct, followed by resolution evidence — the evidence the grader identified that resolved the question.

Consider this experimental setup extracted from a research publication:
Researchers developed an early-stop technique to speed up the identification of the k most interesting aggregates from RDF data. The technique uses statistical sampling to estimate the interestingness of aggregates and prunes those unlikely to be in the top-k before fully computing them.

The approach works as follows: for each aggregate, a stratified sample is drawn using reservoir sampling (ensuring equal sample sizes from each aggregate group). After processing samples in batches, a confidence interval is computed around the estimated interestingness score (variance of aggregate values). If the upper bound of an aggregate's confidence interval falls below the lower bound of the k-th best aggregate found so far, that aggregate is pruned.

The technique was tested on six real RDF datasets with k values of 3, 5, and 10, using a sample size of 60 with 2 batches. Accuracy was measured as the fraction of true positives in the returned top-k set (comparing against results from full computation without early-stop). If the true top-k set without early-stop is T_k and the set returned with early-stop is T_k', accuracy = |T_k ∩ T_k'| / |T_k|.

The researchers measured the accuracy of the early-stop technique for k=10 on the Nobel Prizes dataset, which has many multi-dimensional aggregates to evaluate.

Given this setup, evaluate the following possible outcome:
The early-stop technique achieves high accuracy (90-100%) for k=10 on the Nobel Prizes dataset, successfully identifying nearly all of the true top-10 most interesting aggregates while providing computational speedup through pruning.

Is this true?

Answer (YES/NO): NO